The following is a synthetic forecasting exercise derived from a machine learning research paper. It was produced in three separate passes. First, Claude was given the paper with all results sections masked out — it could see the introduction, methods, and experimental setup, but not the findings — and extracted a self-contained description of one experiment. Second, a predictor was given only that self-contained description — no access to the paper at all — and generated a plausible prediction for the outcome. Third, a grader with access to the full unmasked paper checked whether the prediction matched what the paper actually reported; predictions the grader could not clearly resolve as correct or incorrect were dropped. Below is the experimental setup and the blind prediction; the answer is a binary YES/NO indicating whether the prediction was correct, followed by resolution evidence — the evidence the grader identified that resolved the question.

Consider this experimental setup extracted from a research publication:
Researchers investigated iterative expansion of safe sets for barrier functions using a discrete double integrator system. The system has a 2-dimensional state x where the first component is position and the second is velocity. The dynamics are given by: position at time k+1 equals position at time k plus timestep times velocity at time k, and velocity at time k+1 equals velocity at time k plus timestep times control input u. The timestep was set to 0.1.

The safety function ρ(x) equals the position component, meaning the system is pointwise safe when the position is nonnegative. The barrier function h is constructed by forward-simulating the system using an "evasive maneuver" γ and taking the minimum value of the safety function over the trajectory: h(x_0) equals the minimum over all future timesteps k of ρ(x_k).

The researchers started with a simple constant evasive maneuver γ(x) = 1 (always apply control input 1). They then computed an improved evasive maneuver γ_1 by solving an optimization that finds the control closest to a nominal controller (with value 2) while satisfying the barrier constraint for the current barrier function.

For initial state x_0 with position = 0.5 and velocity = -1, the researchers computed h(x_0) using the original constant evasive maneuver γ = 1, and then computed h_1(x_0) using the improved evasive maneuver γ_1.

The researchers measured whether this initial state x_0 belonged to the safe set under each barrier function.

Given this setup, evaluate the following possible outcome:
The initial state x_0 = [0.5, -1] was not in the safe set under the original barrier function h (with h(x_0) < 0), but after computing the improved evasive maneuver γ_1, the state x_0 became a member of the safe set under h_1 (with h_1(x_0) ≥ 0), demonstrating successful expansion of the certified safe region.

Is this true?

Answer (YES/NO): YES